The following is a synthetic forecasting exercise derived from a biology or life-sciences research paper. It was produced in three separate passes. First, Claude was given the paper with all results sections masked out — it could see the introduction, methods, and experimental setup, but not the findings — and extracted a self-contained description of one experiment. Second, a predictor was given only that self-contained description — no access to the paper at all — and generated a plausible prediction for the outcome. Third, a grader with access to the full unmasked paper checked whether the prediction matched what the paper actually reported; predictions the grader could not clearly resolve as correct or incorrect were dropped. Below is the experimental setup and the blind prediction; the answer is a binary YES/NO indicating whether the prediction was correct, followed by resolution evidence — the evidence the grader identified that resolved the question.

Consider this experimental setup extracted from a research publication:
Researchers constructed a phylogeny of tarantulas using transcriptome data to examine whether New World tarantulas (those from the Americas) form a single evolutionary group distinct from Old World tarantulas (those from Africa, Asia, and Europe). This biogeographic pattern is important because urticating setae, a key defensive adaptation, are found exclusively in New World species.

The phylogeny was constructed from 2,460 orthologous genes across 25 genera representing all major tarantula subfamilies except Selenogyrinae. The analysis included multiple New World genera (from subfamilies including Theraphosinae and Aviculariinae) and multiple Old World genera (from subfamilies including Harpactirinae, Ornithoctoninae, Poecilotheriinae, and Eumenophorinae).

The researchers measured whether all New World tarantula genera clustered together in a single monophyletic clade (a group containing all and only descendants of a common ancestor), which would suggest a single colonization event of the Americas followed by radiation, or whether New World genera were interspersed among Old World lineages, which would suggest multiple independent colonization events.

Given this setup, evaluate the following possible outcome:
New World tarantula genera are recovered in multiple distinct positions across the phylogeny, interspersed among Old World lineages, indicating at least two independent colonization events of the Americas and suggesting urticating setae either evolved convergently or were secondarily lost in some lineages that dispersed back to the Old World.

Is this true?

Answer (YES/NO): NO